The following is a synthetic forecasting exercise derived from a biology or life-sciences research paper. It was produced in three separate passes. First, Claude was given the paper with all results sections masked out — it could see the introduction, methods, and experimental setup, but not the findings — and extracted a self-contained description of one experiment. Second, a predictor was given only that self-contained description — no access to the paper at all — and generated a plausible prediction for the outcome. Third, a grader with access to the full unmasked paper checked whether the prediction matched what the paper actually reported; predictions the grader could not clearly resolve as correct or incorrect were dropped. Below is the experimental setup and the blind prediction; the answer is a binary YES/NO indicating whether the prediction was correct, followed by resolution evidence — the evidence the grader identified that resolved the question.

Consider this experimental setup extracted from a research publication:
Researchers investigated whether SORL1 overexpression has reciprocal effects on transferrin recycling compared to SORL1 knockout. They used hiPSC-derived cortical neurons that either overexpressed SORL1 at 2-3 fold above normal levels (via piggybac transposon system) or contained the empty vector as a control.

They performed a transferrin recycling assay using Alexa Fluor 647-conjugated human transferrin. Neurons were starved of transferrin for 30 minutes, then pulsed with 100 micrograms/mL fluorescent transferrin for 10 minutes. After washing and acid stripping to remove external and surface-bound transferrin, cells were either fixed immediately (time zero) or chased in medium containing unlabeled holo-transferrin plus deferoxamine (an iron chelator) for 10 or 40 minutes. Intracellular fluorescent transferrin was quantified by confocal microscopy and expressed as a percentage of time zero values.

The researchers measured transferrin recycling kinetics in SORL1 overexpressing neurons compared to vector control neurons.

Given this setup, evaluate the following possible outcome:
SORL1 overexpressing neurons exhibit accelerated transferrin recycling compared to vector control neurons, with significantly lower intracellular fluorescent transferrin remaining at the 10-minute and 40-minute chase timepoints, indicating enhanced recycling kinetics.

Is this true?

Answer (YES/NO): YES